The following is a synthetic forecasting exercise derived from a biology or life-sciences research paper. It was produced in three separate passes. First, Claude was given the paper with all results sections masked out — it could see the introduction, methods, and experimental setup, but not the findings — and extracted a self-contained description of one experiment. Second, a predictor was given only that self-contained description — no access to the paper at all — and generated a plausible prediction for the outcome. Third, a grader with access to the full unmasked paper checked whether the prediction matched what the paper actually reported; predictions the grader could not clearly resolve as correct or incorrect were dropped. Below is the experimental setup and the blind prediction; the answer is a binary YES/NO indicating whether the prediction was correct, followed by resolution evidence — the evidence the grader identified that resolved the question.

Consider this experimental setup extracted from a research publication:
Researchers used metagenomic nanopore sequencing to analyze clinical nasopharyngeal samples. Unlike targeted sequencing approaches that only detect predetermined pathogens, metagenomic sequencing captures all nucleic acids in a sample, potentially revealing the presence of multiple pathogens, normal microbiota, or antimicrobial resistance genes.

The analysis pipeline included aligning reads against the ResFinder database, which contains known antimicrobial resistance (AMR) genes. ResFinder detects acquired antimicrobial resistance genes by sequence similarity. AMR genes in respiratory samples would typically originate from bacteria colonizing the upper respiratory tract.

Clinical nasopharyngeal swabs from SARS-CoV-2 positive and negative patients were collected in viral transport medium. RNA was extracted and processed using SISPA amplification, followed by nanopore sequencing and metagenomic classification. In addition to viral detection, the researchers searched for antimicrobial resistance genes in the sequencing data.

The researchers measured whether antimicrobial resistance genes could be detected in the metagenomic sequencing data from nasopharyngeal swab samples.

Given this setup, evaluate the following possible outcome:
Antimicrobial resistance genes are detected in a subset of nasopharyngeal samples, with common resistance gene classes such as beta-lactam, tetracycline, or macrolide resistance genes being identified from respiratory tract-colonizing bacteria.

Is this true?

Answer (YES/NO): YES